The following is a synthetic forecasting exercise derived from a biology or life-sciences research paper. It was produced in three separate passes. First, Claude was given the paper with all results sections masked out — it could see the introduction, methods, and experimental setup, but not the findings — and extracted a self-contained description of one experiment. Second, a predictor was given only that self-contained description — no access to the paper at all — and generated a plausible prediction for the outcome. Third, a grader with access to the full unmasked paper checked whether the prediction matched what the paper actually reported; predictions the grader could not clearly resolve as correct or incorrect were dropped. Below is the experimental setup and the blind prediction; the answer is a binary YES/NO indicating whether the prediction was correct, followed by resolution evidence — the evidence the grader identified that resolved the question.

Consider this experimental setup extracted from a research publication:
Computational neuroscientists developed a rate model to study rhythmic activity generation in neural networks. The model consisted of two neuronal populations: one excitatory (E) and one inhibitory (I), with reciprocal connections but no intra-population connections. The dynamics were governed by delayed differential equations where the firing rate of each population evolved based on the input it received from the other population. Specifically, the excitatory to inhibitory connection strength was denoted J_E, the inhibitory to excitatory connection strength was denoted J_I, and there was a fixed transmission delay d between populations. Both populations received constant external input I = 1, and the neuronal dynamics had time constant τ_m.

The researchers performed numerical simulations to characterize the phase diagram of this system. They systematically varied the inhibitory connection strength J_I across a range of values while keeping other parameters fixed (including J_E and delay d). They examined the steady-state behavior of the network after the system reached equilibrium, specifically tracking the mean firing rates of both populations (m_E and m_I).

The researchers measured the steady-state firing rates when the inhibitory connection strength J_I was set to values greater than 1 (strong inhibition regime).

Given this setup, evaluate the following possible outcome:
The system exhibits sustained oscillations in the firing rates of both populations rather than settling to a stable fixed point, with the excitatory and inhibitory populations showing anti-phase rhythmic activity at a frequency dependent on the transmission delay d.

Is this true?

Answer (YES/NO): NO